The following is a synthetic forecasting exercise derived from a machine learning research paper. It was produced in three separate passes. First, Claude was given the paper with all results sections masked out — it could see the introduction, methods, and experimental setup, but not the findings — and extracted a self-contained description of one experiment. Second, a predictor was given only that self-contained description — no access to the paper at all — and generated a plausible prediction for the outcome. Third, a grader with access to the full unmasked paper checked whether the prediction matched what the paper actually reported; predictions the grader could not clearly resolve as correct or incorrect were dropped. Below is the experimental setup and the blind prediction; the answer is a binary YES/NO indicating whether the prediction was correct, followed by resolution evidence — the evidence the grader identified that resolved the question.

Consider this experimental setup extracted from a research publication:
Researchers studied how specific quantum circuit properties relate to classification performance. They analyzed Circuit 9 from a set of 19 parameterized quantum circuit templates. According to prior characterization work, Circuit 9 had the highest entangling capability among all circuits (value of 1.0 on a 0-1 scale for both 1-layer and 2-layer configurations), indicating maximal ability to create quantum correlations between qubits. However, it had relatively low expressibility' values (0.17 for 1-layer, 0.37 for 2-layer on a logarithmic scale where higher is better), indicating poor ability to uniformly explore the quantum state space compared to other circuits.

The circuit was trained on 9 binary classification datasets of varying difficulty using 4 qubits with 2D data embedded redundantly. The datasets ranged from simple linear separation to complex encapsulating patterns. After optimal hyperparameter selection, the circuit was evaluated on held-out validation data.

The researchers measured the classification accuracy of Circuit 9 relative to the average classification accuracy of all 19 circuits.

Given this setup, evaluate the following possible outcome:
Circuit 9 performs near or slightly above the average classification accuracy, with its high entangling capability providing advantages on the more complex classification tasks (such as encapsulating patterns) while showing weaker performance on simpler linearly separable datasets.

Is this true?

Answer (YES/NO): NO